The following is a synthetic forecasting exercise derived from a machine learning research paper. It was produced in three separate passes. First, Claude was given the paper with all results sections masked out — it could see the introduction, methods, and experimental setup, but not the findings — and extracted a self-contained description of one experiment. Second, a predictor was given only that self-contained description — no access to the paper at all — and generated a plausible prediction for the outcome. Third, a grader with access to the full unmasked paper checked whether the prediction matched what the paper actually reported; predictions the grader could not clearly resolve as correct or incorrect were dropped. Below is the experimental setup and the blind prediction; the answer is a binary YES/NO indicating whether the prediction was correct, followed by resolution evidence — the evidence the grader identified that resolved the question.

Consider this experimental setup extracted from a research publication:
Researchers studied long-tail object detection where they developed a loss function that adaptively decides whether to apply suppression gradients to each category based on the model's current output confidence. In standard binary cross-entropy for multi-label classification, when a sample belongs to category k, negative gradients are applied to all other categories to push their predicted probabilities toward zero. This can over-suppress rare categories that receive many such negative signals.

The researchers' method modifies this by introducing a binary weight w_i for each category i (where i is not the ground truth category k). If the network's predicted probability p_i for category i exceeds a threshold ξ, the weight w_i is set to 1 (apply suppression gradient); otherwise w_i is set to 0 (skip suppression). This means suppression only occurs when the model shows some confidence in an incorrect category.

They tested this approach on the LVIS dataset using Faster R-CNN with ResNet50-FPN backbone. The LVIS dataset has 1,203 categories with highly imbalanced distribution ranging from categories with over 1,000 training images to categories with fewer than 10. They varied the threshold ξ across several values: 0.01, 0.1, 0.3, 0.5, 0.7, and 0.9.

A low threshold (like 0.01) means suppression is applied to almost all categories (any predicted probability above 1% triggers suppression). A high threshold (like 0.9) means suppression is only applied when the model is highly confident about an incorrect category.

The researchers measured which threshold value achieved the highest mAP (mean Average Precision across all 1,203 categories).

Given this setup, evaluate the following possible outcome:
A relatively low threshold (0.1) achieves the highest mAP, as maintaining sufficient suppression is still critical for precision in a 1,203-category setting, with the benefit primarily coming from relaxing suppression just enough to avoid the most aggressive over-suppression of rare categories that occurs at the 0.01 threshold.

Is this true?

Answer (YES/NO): NO